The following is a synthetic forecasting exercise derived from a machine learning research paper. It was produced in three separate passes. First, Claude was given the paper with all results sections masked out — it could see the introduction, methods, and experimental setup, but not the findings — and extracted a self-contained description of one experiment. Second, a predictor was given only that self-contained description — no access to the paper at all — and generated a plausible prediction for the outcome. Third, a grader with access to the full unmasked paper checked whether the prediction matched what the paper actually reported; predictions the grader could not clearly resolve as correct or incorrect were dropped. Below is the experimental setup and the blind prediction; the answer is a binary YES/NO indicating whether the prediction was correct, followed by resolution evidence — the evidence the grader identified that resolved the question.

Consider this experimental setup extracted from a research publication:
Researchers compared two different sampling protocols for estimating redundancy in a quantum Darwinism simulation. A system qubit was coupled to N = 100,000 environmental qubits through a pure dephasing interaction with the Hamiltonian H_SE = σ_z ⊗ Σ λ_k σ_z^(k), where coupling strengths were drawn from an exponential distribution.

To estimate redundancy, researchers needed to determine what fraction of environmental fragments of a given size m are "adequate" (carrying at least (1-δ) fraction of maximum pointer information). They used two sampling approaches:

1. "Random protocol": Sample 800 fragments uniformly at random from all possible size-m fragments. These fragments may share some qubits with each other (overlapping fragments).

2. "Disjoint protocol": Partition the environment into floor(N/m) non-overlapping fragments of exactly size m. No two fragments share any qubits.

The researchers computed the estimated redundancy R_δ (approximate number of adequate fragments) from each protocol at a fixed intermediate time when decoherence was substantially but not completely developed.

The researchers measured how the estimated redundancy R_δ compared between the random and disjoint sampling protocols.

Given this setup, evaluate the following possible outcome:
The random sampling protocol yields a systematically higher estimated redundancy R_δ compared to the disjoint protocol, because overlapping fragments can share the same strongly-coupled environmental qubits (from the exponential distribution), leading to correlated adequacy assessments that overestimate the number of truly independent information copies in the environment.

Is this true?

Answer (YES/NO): YES